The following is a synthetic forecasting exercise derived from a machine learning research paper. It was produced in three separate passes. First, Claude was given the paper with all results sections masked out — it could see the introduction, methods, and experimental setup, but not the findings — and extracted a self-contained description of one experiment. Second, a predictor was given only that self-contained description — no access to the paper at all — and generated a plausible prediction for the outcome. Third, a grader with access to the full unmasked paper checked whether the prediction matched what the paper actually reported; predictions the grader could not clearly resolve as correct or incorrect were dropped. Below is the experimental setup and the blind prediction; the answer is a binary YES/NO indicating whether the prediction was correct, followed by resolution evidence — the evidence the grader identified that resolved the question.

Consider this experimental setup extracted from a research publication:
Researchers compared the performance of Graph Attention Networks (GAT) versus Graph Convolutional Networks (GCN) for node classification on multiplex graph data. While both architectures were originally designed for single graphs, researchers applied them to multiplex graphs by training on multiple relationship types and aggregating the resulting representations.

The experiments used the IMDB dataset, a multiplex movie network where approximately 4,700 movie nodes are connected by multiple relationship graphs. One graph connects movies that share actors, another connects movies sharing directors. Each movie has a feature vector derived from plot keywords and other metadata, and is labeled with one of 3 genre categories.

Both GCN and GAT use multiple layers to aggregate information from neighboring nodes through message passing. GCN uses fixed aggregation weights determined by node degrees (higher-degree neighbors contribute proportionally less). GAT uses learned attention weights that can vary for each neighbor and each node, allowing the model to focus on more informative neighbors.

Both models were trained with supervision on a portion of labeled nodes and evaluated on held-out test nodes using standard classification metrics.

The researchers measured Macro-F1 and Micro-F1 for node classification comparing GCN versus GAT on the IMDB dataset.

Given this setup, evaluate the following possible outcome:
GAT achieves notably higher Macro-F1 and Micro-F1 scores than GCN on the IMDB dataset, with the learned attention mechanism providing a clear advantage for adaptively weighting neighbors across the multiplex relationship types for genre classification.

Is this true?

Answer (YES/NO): YES